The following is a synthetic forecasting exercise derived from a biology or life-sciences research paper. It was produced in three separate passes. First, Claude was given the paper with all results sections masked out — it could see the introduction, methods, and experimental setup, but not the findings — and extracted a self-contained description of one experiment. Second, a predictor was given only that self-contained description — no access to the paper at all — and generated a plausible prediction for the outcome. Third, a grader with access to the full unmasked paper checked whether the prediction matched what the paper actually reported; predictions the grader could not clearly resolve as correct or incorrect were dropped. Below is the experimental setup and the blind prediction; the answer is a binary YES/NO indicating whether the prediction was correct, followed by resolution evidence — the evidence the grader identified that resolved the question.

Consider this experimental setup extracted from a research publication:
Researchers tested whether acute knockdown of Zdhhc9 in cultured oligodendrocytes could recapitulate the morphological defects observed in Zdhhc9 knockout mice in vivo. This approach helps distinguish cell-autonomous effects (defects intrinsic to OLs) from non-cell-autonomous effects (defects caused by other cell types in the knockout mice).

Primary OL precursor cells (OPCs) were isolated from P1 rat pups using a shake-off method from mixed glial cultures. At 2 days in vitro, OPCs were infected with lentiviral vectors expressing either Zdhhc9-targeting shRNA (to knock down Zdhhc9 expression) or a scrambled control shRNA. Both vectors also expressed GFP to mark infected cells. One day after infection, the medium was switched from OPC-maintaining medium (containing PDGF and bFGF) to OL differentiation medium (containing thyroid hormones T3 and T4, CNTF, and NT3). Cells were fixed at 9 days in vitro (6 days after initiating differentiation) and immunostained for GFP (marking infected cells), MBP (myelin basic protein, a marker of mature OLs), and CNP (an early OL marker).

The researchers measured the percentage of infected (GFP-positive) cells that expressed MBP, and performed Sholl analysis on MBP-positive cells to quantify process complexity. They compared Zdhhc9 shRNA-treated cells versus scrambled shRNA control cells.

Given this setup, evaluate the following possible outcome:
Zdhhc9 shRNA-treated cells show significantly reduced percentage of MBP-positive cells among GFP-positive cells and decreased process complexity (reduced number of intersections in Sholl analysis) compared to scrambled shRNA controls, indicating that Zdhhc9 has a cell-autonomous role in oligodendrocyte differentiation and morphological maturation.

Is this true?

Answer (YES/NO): YES